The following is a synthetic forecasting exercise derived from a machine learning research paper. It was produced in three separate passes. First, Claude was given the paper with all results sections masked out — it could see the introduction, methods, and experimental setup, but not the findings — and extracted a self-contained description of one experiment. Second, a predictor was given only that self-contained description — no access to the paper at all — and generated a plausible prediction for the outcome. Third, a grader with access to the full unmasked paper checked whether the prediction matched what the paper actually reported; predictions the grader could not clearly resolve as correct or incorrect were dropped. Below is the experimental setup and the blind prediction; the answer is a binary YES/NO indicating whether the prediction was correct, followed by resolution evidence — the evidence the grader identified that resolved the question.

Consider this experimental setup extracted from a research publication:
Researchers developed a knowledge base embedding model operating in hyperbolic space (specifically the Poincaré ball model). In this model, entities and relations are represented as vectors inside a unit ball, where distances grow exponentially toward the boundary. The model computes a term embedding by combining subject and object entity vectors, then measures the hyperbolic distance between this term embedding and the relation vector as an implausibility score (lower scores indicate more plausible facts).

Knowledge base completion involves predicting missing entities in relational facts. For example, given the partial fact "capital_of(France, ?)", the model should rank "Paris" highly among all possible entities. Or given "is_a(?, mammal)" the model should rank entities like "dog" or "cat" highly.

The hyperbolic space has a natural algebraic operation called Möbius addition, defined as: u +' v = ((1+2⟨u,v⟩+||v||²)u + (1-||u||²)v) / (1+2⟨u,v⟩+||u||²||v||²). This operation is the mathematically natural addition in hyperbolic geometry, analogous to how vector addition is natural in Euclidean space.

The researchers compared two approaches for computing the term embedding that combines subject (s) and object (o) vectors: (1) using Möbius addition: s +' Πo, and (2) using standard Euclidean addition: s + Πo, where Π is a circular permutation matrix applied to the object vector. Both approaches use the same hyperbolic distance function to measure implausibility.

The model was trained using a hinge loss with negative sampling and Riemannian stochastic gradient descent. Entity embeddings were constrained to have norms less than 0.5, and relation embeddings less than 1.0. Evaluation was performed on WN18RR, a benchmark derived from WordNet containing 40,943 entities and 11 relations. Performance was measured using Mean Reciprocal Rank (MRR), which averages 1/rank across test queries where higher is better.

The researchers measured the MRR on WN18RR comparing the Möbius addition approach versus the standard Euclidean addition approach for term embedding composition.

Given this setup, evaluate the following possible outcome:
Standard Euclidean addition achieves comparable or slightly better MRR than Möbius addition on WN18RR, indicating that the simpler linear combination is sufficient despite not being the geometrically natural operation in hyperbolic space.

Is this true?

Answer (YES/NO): YES